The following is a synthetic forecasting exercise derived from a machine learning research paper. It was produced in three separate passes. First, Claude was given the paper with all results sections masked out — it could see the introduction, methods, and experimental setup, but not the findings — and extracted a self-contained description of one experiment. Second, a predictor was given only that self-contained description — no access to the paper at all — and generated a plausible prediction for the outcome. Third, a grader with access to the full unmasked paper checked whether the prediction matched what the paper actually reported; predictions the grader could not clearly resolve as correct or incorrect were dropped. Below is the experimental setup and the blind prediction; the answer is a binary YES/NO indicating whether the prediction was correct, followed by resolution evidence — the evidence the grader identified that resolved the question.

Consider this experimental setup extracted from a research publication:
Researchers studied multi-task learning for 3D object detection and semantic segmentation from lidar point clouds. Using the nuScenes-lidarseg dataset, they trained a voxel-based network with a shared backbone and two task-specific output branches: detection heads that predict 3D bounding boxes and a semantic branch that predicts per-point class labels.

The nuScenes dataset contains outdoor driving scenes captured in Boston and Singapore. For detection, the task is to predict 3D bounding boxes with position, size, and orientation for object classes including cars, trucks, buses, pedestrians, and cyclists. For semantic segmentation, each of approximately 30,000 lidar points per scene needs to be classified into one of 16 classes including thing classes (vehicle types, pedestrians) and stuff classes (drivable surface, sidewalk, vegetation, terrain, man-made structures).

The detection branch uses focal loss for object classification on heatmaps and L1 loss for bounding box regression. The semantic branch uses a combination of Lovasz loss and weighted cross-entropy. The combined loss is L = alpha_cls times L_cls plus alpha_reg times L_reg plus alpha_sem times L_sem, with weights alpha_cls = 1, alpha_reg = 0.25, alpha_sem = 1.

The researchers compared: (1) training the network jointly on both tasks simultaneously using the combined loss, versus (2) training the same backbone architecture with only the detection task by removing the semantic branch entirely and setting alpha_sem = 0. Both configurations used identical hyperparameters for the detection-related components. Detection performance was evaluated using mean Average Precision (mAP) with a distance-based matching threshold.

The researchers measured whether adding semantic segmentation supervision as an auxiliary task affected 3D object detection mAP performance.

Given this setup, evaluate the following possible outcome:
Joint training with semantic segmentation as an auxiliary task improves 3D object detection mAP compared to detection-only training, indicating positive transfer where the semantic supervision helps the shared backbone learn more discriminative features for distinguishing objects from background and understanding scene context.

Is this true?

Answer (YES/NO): NO